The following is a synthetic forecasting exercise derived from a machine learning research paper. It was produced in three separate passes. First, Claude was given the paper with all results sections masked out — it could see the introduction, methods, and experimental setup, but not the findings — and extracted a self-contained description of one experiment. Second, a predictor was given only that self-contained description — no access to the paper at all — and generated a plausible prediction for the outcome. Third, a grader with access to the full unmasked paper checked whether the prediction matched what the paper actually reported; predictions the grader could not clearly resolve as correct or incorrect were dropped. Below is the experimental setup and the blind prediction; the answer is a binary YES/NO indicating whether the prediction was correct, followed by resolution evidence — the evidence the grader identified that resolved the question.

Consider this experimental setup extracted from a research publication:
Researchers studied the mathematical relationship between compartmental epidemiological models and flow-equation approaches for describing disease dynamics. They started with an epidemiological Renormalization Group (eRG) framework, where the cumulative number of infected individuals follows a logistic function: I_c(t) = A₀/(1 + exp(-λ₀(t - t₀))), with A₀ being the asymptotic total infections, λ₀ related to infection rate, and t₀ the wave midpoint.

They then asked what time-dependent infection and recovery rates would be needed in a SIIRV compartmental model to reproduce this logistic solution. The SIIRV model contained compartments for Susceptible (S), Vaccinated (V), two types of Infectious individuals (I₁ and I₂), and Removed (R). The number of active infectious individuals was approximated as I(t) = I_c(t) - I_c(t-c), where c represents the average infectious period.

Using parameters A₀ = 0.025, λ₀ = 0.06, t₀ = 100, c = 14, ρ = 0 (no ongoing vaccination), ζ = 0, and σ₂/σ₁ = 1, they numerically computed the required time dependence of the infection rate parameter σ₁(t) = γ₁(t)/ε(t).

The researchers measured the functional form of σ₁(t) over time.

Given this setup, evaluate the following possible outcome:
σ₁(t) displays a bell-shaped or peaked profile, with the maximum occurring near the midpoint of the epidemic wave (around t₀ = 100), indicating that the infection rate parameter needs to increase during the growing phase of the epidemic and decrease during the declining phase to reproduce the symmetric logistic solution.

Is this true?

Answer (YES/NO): NO